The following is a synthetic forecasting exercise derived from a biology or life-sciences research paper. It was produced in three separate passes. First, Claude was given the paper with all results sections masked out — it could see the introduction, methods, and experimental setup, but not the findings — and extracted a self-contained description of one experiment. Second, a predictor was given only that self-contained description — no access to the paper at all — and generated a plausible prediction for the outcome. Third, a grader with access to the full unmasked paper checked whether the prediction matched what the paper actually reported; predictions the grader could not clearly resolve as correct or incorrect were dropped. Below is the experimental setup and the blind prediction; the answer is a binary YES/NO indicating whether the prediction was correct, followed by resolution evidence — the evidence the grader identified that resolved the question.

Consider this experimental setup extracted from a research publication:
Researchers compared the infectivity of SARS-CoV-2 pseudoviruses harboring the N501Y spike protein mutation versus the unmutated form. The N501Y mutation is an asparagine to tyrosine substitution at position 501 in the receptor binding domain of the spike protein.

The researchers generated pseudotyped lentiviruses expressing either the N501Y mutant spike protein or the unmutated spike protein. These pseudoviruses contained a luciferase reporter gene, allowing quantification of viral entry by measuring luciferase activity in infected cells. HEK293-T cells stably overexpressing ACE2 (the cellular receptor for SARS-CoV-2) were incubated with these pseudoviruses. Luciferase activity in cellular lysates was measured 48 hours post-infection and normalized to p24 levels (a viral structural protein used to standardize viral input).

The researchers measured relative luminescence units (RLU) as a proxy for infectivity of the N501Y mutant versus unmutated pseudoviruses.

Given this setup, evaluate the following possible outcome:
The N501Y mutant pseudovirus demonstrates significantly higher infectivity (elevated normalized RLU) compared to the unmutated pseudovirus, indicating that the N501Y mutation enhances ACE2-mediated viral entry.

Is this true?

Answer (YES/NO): YES